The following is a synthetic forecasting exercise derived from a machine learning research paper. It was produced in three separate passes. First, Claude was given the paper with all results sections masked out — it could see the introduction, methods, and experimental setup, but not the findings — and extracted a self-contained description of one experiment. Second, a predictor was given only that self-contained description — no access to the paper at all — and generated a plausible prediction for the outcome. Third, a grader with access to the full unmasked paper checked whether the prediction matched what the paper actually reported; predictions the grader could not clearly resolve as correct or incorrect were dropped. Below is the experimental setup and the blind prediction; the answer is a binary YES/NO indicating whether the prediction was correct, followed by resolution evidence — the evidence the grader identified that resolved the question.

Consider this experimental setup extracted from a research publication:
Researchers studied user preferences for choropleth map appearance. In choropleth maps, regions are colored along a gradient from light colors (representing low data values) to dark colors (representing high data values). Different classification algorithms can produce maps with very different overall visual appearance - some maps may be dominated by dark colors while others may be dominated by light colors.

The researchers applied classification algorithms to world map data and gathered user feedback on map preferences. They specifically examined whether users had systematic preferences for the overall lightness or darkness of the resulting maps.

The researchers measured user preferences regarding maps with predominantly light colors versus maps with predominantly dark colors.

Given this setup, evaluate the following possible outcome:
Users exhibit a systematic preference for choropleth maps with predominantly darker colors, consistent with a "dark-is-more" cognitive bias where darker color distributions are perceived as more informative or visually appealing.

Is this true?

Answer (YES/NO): NO